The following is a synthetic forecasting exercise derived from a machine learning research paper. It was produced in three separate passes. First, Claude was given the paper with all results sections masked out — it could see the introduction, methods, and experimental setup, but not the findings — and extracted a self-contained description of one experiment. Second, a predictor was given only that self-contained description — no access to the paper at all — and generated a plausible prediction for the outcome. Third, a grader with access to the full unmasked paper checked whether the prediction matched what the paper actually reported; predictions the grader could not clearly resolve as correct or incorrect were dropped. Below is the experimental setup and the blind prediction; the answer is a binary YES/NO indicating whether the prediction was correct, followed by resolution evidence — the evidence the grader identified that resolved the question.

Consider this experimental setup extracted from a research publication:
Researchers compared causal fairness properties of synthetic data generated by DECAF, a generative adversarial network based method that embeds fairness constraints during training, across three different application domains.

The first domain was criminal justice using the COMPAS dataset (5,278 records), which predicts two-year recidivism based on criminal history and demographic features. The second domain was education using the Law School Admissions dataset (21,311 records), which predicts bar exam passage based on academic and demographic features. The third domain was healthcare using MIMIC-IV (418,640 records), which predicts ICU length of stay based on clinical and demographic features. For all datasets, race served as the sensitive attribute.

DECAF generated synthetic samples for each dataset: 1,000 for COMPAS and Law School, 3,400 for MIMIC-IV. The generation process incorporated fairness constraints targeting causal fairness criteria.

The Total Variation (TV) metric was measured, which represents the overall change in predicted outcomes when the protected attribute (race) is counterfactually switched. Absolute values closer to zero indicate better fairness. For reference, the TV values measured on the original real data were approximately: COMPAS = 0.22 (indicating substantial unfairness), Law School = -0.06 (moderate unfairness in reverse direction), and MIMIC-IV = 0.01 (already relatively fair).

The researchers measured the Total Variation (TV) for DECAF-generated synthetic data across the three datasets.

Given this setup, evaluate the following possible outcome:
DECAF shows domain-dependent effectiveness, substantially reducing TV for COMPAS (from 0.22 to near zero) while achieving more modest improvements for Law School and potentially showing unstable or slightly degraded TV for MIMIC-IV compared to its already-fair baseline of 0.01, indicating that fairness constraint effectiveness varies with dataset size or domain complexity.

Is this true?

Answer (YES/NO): NO